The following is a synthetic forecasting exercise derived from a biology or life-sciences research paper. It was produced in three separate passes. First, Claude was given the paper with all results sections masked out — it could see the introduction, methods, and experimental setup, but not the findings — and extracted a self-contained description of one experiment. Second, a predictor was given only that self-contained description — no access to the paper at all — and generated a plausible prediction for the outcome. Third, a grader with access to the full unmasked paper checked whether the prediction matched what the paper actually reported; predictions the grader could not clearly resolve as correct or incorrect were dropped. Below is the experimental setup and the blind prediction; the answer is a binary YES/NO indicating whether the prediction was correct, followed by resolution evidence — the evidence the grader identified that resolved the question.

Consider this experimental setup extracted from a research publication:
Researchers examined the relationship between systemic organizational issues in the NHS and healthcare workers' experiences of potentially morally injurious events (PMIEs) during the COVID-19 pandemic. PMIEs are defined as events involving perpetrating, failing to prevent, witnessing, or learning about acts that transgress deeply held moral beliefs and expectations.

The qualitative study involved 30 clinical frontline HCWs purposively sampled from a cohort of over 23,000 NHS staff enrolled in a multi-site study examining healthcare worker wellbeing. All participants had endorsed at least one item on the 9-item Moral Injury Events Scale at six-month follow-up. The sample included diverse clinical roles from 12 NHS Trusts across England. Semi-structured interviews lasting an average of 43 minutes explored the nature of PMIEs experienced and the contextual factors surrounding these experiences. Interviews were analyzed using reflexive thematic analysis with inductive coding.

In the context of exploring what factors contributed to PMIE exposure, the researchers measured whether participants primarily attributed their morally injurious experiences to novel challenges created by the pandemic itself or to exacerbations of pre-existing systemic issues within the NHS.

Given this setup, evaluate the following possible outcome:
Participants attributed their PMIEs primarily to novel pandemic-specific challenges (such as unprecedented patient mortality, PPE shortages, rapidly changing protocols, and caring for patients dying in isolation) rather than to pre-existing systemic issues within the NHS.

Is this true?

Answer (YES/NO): NO